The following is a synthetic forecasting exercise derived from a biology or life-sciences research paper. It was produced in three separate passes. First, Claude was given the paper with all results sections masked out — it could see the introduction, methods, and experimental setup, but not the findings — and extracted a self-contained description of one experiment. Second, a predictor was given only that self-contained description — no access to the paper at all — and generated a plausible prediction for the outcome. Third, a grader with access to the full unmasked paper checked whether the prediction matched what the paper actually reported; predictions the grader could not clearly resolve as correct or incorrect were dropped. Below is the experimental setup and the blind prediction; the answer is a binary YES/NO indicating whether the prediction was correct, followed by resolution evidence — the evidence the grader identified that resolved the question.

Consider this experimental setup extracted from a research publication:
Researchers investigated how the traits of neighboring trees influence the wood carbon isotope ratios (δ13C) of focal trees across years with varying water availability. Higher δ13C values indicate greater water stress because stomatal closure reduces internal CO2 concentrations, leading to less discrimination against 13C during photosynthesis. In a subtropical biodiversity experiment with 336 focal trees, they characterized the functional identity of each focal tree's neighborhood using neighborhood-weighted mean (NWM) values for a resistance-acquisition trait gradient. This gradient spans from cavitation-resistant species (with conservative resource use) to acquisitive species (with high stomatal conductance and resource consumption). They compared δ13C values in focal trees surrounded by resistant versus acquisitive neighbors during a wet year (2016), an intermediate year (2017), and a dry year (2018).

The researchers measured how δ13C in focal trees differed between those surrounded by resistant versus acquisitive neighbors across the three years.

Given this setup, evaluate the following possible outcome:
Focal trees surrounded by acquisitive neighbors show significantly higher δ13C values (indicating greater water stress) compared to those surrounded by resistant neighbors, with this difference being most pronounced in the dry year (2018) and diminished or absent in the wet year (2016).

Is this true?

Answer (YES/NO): NO